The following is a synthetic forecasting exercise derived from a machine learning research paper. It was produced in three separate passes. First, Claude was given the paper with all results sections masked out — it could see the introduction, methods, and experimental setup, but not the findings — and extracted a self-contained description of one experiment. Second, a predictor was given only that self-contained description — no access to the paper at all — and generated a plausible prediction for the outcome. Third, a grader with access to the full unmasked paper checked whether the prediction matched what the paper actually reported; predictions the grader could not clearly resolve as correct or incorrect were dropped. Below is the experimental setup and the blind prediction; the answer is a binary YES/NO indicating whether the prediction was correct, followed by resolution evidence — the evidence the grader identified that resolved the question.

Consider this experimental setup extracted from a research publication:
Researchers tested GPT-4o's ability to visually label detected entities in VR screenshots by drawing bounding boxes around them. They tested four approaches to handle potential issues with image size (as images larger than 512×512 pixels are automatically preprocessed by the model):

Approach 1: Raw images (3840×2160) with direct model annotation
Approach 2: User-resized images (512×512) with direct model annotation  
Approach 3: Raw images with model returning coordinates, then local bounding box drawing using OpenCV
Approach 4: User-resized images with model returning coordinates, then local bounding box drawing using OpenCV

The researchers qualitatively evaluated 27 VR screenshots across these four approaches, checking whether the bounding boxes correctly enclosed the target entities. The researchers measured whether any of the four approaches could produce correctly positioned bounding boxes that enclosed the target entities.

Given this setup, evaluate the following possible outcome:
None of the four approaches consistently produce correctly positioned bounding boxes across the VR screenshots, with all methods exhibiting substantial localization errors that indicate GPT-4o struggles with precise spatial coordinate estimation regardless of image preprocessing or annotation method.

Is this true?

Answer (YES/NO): YES